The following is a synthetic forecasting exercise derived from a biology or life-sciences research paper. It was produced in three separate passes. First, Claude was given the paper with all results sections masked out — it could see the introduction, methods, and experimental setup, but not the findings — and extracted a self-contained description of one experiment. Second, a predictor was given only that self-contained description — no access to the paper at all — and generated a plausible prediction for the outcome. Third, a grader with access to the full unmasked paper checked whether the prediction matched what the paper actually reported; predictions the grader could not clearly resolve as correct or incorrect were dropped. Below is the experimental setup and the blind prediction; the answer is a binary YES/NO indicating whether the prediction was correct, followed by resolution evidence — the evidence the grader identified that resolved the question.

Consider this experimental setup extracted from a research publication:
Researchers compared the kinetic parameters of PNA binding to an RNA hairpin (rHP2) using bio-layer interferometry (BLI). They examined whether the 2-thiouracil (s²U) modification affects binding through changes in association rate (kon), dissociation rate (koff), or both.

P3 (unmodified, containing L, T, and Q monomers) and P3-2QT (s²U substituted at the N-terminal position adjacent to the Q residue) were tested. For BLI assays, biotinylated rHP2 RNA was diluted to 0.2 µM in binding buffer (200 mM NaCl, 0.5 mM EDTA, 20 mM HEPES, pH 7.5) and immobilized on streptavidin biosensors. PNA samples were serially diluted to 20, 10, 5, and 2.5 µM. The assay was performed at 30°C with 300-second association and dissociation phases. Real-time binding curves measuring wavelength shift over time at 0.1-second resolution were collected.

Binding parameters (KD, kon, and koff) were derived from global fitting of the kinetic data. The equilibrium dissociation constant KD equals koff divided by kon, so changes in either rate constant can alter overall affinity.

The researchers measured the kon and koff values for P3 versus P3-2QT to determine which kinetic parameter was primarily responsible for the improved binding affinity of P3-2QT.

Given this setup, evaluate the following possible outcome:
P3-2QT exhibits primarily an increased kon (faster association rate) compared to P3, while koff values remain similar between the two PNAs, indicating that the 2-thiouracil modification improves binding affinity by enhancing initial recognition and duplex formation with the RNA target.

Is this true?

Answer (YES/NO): NO